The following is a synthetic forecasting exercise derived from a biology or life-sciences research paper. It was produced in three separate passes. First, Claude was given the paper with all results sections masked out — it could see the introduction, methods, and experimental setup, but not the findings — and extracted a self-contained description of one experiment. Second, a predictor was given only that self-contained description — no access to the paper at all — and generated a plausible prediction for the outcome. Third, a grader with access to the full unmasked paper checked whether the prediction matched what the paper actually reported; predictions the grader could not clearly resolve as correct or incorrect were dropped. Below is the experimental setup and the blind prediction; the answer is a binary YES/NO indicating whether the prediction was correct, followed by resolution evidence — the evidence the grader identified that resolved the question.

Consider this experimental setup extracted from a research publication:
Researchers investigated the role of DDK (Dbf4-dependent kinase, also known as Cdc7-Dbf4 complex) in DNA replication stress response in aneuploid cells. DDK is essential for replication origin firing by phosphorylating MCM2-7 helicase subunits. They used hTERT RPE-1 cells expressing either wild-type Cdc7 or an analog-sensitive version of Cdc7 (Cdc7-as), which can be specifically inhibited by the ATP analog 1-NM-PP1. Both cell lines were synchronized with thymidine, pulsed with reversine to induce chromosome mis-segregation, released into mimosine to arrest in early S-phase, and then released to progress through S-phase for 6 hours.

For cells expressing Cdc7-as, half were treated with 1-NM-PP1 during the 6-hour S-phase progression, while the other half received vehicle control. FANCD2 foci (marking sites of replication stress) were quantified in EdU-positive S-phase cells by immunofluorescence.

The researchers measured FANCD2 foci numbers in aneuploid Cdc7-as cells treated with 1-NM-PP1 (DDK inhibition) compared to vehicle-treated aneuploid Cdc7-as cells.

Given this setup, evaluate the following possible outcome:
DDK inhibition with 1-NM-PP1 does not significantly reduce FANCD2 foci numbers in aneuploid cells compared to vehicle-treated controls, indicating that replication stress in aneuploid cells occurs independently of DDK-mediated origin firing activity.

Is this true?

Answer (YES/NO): NO